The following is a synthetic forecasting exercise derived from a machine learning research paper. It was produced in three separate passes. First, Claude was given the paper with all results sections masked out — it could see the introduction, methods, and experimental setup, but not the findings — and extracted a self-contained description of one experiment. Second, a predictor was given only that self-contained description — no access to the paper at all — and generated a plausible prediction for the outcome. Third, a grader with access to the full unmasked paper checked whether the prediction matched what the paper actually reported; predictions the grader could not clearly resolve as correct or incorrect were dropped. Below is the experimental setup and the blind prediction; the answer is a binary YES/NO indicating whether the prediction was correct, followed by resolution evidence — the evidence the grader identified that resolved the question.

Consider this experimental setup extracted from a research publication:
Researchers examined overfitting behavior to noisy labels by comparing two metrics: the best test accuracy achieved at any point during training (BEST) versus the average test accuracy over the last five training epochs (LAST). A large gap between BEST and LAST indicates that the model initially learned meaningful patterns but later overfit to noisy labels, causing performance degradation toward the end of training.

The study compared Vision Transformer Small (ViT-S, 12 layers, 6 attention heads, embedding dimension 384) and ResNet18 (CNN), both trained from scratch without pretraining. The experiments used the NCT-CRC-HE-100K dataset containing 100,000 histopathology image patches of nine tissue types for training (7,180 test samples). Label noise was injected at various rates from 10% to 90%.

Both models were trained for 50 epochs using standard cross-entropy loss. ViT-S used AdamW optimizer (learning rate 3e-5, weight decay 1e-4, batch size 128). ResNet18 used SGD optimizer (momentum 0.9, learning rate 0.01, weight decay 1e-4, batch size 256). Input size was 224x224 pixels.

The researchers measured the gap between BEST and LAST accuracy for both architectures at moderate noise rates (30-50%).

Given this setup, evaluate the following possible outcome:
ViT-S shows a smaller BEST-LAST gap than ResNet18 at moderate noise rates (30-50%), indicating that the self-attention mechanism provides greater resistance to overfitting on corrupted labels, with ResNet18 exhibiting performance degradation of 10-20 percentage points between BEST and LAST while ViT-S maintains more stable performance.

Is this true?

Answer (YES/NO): NO